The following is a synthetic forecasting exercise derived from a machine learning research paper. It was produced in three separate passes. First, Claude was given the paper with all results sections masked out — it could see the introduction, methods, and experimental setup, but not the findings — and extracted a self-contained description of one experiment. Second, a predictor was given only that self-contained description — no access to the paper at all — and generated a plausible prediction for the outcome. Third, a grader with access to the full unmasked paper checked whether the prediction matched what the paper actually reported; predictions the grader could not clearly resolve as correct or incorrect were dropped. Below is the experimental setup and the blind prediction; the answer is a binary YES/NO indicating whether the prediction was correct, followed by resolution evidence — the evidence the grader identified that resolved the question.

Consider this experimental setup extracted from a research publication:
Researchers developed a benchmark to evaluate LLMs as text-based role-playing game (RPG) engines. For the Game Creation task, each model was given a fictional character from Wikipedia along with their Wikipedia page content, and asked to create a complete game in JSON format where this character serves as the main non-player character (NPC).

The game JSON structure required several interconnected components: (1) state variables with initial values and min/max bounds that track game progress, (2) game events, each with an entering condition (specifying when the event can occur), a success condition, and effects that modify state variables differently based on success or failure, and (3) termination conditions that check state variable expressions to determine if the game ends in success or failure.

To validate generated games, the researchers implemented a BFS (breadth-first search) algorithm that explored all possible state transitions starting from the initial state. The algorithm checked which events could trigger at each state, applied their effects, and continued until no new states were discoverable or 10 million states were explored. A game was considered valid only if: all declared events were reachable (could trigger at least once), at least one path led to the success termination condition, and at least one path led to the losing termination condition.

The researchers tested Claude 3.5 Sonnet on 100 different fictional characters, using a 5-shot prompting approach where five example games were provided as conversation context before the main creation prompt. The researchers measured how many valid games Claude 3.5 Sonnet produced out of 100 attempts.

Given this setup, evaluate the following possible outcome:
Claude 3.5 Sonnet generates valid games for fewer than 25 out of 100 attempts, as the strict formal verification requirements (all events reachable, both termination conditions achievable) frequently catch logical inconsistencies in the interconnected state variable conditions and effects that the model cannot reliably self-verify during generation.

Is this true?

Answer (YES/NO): NO